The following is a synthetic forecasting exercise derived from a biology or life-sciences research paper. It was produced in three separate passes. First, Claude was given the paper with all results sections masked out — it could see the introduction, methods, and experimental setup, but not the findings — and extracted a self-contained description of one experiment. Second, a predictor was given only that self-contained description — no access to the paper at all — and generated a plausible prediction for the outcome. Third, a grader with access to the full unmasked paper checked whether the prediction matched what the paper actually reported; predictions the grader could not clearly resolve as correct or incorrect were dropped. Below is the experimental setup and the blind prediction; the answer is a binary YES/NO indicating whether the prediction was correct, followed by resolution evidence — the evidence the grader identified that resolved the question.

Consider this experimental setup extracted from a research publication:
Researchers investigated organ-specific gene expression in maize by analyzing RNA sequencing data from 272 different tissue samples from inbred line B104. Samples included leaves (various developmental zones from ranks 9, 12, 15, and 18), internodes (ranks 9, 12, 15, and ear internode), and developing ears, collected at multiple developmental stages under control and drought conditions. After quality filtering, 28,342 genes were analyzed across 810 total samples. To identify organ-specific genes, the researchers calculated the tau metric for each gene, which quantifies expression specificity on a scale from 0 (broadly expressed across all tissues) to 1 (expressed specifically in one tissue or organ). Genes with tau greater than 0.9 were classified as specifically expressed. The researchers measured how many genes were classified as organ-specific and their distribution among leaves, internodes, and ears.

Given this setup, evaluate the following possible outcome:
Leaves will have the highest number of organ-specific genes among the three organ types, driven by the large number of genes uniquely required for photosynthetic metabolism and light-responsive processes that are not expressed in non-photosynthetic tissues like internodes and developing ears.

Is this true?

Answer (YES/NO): YES